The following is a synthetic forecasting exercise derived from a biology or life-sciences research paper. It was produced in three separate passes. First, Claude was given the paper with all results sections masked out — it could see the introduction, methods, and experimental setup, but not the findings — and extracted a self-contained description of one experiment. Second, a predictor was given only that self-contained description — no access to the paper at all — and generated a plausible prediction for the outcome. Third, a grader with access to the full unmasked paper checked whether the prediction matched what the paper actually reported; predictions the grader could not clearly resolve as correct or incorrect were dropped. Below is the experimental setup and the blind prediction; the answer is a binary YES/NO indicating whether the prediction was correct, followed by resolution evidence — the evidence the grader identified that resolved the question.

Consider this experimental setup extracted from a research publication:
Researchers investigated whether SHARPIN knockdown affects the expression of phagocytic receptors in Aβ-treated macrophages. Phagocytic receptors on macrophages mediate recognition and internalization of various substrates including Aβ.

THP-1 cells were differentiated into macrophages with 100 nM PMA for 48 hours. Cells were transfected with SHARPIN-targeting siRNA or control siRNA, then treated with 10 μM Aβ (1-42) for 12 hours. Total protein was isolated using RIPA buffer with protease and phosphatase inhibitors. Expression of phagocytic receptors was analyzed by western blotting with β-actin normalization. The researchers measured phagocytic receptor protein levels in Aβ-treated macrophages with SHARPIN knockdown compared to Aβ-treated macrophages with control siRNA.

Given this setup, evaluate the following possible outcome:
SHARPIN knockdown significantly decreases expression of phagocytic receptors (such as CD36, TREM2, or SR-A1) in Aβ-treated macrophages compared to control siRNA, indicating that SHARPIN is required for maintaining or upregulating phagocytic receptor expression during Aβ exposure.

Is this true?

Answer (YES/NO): YES